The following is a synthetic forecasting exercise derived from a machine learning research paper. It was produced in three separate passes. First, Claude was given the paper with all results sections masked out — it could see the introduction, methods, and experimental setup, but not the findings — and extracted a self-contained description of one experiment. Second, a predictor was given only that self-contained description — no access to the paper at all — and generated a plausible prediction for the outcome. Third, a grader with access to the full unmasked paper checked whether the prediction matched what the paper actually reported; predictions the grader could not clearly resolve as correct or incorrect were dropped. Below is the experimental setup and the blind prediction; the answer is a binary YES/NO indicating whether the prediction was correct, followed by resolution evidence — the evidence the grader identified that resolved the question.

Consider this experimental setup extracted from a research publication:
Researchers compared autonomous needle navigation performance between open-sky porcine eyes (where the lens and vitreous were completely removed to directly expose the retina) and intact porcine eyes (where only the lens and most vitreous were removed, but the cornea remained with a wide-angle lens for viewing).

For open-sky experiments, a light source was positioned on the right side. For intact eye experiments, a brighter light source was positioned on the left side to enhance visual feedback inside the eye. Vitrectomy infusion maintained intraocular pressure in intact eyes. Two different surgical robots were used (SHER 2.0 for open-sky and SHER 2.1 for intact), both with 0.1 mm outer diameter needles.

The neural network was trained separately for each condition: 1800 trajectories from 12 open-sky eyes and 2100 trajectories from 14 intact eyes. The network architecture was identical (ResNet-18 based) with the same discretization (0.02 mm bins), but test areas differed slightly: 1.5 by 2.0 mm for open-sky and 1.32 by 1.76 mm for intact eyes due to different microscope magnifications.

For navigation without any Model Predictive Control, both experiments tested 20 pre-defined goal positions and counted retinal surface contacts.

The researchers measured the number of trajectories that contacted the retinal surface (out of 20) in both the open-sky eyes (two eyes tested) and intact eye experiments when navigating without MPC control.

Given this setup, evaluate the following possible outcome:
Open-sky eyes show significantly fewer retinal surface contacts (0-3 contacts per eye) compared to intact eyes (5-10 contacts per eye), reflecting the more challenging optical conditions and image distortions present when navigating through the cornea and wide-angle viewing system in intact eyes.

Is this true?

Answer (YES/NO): NO